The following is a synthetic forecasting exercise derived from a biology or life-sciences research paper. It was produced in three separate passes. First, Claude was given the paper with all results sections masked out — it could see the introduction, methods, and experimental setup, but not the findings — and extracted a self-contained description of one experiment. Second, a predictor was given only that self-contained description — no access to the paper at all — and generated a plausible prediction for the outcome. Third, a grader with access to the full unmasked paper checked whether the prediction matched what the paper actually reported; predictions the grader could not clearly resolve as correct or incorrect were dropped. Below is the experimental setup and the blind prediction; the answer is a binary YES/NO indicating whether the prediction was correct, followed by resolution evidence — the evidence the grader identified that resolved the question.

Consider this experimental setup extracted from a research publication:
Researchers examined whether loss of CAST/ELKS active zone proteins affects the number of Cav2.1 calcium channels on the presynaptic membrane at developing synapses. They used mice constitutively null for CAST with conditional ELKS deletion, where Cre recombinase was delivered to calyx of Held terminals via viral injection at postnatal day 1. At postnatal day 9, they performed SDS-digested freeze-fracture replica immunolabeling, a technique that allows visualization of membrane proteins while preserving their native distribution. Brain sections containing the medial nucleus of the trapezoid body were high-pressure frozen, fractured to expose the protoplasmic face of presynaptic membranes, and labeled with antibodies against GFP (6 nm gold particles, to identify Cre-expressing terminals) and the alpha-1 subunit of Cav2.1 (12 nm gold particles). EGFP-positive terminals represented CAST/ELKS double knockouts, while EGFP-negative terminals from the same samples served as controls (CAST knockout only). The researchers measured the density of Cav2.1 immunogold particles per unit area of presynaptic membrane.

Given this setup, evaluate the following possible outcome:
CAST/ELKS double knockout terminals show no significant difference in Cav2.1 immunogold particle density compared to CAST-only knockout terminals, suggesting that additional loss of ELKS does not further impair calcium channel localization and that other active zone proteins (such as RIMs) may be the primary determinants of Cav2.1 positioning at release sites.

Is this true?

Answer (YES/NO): NO